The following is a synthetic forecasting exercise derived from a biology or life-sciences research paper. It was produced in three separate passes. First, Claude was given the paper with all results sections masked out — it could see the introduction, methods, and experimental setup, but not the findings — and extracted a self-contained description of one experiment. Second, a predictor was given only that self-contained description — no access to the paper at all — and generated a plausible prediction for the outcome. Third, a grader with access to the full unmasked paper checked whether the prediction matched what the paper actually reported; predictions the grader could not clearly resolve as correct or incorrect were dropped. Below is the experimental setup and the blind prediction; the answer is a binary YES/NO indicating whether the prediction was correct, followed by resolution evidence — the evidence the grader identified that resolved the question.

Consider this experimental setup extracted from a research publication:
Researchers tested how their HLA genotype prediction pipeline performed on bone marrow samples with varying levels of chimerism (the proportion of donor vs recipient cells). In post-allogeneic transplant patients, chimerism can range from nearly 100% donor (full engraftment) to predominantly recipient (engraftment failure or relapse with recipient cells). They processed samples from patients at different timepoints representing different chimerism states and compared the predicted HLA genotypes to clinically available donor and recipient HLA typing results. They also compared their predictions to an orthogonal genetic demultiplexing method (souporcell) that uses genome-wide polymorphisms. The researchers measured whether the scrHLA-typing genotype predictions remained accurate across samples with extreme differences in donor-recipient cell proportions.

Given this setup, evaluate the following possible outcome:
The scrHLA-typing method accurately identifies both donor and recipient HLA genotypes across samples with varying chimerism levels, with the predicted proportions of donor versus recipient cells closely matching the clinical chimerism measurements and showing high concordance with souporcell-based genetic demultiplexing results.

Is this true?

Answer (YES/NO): YES